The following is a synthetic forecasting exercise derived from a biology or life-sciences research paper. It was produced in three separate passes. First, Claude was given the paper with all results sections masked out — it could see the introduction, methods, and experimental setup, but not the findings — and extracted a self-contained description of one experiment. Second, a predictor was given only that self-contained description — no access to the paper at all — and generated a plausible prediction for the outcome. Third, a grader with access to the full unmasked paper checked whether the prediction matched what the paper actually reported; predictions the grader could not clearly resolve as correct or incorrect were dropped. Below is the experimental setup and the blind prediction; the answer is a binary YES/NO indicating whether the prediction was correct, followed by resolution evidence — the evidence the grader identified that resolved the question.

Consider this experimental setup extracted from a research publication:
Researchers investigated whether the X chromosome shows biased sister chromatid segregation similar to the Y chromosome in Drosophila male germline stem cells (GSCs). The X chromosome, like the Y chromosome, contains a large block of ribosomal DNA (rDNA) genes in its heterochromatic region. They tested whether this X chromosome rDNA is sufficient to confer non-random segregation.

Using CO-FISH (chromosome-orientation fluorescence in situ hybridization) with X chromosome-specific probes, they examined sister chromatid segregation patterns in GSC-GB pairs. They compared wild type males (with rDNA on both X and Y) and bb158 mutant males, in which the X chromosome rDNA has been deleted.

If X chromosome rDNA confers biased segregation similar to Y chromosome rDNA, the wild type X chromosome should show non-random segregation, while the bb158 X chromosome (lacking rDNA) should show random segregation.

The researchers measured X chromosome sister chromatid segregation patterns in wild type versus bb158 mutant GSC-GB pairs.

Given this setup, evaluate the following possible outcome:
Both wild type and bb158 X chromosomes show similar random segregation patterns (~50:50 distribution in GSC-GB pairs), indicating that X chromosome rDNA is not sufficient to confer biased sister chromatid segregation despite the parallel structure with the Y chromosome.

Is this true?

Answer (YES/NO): NO